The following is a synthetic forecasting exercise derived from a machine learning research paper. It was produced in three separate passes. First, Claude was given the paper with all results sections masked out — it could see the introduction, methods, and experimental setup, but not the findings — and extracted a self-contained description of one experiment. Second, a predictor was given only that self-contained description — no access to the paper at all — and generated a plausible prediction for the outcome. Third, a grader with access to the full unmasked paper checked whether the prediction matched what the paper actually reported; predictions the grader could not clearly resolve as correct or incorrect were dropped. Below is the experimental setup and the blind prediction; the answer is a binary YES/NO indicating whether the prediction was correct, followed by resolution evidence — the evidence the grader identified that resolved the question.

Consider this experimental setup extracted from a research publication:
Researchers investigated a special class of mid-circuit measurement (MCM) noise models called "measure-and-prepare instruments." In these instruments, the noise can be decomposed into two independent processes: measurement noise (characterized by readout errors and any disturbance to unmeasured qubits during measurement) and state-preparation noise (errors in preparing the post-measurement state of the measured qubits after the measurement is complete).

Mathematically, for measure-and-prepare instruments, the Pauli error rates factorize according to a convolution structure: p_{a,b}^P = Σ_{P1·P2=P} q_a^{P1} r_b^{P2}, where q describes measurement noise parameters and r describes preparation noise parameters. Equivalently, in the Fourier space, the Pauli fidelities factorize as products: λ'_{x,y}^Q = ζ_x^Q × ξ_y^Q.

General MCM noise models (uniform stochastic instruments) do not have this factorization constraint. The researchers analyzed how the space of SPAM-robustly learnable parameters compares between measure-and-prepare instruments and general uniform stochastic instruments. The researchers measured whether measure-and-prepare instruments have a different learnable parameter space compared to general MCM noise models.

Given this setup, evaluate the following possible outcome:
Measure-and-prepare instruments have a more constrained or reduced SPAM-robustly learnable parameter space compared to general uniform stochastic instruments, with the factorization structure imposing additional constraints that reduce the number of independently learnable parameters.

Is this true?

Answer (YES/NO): NO